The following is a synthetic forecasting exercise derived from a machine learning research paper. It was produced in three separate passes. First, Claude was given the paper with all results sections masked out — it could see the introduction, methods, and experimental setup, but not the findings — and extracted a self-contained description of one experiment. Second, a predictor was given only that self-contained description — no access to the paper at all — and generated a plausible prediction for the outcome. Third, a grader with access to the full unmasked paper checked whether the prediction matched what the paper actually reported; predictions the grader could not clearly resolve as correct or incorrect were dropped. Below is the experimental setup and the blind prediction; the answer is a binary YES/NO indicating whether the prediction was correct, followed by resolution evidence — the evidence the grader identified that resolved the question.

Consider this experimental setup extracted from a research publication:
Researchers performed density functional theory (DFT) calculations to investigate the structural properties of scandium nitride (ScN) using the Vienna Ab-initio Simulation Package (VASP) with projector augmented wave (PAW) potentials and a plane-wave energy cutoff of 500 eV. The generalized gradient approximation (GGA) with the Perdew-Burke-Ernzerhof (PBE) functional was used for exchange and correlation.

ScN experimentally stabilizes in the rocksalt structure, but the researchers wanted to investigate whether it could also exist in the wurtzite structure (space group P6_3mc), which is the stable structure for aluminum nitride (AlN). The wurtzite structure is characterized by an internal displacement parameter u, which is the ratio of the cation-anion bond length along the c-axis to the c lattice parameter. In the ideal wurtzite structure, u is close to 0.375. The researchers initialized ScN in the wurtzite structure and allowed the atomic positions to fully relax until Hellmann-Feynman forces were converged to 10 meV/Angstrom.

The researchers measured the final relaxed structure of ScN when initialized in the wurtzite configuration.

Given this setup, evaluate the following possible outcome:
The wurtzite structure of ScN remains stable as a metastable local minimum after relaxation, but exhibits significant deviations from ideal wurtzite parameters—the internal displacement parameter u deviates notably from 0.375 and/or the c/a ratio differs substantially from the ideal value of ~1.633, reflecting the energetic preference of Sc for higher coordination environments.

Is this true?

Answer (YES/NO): NO